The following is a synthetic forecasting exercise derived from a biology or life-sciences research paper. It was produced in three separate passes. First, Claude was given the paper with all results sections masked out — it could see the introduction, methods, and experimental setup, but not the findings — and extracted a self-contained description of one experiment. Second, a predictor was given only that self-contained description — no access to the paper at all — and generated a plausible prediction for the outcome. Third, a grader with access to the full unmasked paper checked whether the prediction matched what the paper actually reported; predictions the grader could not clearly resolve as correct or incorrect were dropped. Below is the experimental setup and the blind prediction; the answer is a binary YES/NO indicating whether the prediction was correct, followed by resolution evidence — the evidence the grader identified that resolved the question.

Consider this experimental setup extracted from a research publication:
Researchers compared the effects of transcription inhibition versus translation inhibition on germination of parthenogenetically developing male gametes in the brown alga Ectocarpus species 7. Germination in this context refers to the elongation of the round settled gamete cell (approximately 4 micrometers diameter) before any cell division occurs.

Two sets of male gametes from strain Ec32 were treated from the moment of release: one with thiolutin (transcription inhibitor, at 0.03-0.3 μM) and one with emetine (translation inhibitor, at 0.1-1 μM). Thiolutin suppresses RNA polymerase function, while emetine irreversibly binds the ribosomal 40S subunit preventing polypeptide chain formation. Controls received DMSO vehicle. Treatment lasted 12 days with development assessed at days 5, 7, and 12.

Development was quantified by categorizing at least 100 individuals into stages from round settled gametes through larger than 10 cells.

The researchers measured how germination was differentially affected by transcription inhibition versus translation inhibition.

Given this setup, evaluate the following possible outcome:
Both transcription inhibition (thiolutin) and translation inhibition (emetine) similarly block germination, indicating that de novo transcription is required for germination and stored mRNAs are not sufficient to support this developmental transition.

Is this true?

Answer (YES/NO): NO